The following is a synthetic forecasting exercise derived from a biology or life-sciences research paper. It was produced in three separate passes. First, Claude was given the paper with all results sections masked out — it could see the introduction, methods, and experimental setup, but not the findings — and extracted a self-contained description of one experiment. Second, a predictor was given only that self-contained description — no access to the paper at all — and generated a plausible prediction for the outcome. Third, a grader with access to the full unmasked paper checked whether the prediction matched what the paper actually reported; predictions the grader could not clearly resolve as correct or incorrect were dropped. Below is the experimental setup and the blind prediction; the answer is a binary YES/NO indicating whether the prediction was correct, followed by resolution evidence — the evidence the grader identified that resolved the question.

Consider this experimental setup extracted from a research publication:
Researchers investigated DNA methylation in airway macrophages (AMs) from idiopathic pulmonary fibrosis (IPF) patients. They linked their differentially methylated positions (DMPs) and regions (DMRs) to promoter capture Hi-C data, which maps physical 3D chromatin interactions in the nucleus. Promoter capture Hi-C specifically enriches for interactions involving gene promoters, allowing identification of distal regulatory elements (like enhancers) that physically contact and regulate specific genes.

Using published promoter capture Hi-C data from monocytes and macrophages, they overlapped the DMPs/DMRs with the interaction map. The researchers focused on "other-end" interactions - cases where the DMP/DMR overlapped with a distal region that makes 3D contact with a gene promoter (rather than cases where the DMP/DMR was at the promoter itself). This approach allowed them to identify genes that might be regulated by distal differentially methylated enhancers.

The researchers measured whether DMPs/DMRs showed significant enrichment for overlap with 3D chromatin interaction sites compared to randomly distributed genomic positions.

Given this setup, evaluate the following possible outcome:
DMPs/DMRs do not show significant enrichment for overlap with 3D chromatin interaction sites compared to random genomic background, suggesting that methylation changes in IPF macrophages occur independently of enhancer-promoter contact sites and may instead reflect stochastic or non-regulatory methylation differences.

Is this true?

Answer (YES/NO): NO